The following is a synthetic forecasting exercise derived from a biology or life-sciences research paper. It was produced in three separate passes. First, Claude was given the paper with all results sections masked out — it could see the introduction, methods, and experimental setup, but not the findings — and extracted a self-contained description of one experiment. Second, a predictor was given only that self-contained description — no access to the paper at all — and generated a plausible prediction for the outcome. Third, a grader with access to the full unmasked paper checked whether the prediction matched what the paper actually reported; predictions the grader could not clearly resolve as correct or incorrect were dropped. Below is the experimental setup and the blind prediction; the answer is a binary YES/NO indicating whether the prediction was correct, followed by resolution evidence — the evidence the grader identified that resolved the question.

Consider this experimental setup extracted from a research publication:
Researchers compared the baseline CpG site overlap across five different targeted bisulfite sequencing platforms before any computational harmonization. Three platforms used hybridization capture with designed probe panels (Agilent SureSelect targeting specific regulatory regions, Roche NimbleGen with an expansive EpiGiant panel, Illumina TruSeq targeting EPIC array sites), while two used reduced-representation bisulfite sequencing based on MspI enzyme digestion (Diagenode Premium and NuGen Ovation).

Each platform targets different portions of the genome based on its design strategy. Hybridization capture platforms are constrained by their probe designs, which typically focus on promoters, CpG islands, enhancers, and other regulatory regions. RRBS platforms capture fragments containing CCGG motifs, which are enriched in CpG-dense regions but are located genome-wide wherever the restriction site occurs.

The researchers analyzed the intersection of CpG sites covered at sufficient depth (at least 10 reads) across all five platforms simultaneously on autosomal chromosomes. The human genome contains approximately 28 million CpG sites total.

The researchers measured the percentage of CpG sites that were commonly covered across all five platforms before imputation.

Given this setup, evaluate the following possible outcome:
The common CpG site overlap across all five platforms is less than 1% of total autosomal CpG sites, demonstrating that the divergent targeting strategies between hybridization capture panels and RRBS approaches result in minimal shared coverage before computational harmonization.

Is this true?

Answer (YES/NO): NO